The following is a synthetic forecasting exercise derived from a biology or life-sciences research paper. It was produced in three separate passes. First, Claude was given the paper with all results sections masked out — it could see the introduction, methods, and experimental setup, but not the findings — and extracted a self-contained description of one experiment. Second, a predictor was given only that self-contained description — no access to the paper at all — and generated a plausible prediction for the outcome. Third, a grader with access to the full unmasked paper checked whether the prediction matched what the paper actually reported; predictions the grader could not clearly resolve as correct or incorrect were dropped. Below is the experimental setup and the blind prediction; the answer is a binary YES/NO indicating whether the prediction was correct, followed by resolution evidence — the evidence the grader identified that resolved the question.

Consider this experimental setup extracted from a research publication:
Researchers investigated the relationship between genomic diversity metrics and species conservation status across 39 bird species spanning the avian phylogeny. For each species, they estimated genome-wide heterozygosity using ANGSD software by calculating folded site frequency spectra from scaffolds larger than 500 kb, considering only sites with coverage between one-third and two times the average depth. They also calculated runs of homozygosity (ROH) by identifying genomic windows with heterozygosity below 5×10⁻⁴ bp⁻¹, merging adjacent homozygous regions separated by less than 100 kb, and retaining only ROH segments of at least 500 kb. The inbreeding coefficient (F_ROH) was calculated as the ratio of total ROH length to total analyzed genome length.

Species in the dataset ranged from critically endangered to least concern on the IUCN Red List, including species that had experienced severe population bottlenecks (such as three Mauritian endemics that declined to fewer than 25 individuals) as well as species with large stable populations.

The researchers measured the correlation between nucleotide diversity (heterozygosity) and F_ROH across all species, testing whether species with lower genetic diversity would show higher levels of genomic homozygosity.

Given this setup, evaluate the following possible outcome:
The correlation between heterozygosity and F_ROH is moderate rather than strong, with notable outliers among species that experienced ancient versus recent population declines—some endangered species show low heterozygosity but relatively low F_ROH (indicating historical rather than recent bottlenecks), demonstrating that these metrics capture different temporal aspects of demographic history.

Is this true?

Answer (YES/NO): NO